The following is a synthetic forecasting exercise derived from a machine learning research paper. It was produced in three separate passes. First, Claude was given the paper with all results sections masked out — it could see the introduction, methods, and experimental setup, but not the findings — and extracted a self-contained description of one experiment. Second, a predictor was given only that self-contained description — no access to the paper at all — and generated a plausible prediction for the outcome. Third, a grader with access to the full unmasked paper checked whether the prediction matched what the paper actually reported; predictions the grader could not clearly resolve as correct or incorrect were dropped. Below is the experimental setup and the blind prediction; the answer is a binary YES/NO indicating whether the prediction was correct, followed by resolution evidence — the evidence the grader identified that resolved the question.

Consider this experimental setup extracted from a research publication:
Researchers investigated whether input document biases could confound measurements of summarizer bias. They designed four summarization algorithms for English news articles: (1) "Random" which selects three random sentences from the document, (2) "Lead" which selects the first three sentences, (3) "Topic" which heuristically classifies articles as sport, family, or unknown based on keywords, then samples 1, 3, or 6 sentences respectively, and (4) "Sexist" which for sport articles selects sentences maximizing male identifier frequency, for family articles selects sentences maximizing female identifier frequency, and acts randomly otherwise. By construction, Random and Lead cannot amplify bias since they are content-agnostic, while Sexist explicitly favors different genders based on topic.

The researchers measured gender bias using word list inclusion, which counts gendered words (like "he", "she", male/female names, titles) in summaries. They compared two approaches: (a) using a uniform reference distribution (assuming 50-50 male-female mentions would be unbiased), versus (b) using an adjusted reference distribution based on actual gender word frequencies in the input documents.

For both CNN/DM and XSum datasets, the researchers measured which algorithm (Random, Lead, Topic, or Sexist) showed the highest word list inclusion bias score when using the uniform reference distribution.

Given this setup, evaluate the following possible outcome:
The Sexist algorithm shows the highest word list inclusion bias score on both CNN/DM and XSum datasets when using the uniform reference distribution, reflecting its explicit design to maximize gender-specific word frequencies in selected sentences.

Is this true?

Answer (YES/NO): NO